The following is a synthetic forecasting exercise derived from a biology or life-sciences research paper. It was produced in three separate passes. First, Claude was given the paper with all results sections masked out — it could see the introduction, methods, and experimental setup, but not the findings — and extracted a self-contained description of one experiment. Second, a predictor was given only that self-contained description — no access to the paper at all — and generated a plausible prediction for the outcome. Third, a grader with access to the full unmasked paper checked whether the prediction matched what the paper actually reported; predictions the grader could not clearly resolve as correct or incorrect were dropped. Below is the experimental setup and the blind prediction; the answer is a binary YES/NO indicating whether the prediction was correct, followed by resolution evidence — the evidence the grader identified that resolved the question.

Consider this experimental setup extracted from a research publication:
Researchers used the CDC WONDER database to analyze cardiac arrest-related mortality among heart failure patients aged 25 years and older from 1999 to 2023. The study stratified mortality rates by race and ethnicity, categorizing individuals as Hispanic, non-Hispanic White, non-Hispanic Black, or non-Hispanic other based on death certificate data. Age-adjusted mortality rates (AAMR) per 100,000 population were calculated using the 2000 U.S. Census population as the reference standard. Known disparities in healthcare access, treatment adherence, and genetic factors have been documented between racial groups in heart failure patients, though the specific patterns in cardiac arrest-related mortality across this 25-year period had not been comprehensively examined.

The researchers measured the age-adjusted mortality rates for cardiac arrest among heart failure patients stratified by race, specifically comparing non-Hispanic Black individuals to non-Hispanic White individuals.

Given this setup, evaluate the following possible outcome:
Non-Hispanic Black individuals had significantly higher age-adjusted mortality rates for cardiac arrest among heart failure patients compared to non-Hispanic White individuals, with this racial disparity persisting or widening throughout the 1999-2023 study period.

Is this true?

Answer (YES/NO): YES